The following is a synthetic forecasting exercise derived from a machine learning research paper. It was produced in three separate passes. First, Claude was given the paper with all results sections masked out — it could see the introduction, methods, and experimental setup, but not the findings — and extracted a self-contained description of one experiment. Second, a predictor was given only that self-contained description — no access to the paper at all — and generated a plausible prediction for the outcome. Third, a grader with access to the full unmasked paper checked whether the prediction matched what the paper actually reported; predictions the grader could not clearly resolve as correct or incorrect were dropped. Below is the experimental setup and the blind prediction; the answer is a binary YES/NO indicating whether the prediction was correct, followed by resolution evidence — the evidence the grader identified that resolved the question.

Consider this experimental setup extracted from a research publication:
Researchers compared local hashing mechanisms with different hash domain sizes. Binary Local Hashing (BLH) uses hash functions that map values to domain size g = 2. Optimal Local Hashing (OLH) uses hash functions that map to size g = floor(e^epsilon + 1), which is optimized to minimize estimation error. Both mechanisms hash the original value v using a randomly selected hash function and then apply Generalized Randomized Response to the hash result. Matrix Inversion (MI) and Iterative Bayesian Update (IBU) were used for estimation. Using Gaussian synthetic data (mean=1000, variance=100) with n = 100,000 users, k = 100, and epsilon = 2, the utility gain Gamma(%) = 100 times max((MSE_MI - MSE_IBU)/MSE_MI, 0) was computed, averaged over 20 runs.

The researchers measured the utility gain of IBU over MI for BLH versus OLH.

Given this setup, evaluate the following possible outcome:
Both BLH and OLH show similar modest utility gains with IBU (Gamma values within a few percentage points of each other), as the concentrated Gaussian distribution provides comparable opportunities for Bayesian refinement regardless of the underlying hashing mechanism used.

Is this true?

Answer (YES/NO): NO